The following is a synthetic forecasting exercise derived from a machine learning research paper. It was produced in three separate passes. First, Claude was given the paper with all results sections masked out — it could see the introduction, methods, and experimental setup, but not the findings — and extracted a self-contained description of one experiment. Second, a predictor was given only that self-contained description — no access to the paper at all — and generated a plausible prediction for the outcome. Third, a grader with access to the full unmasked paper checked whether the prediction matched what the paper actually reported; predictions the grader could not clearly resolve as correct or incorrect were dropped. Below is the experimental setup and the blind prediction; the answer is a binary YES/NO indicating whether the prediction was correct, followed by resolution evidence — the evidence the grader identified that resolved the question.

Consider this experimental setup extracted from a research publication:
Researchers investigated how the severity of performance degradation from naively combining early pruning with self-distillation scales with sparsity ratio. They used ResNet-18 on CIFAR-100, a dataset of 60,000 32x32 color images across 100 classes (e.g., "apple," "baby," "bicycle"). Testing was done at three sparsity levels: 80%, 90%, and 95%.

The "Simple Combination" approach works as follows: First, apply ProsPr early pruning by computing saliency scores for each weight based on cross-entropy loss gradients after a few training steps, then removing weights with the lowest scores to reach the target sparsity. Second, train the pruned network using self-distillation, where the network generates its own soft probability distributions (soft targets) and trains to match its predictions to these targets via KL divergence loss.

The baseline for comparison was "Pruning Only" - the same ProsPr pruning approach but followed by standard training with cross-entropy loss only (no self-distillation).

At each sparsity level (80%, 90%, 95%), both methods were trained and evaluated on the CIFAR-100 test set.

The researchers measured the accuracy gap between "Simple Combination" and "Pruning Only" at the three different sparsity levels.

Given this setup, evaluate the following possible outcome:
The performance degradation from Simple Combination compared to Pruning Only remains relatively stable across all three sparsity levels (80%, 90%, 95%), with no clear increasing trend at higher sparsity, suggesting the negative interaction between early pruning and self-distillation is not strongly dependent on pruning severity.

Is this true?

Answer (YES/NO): NO